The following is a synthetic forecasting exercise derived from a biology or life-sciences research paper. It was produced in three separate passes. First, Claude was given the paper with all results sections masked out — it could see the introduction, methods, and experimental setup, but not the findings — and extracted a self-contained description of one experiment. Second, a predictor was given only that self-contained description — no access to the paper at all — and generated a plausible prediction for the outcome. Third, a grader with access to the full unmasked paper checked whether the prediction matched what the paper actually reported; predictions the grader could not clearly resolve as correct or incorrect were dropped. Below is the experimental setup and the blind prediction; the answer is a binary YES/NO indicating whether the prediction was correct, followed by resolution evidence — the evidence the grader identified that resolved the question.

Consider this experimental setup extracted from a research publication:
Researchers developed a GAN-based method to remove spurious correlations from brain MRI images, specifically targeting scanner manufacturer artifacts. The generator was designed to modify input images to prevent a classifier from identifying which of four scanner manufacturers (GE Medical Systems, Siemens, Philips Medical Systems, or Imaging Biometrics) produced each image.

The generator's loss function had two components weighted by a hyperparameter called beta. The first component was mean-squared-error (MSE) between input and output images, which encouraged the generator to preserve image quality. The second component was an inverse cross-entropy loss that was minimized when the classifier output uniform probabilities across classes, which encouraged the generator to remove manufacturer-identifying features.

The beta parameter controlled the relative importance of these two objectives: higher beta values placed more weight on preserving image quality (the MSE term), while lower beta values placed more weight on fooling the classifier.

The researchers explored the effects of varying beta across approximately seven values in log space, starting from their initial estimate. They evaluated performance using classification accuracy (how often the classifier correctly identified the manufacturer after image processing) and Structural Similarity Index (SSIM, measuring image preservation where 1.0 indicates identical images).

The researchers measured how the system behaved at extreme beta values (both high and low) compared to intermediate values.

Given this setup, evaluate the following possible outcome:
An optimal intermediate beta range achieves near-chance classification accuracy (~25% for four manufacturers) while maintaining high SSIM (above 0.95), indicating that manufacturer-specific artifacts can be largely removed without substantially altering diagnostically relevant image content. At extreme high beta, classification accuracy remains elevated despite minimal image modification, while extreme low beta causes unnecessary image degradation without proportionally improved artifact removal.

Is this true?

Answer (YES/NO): YES